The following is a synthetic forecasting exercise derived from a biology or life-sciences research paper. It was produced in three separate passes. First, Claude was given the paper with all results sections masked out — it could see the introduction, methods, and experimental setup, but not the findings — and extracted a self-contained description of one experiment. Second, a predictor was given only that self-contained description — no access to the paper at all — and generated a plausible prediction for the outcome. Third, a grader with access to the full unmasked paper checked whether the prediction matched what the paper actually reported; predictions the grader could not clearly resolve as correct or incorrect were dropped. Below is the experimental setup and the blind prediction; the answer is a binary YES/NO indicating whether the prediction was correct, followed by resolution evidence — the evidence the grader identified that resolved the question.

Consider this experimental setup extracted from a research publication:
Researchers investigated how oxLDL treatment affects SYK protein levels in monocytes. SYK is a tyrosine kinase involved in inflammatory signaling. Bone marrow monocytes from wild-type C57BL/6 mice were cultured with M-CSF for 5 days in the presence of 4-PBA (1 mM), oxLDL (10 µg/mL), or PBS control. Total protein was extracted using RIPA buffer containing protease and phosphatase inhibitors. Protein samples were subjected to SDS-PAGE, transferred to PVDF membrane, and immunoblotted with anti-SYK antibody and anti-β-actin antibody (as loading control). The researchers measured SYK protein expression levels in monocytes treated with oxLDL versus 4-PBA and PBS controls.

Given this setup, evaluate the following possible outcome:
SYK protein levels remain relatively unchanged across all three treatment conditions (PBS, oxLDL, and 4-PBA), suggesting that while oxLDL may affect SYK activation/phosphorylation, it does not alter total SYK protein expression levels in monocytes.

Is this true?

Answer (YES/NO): NO